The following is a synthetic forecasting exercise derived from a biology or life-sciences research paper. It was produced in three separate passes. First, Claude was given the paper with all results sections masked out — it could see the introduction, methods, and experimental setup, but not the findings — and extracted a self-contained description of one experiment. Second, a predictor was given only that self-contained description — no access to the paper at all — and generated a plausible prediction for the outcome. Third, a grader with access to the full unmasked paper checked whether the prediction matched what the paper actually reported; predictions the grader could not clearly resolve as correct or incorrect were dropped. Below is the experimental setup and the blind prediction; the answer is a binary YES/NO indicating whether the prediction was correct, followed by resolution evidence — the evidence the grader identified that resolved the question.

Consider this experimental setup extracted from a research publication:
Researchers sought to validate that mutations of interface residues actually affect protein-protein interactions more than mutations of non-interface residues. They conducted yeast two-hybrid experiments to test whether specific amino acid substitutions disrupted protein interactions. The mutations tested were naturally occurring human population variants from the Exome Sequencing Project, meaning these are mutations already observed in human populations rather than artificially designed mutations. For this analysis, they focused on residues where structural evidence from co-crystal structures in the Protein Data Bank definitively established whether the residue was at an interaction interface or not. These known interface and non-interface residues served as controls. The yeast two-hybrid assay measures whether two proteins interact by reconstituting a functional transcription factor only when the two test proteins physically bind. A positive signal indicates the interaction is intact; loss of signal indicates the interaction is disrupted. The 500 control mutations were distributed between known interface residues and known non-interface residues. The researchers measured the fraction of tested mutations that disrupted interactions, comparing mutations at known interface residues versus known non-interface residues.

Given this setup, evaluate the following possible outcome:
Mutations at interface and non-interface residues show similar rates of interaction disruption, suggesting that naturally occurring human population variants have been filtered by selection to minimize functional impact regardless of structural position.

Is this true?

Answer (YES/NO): NO